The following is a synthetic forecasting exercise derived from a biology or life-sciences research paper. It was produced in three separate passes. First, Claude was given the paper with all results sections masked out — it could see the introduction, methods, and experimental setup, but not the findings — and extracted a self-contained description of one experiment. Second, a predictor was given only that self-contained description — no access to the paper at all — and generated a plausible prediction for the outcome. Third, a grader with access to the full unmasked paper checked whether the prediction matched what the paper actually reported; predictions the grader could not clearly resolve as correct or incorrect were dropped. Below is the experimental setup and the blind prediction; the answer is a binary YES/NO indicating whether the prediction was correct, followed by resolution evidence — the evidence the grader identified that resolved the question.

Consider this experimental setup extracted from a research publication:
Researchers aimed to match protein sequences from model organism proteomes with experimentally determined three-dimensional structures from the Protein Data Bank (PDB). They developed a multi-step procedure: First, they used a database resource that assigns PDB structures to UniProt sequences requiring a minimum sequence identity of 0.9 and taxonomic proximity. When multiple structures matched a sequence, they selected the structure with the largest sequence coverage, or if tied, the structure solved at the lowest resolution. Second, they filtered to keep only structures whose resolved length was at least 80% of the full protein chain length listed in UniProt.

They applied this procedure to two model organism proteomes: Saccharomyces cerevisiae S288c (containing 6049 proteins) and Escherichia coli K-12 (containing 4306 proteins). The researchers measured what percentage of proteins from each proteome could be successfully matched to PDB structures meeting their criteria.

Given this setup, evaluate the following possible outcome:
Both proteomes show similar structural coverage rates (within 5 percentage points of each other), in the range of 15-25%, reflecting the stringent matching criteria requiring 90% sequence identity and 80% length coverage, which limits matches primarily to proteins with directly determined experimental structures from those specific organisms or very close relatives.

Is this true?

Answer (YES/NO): NO